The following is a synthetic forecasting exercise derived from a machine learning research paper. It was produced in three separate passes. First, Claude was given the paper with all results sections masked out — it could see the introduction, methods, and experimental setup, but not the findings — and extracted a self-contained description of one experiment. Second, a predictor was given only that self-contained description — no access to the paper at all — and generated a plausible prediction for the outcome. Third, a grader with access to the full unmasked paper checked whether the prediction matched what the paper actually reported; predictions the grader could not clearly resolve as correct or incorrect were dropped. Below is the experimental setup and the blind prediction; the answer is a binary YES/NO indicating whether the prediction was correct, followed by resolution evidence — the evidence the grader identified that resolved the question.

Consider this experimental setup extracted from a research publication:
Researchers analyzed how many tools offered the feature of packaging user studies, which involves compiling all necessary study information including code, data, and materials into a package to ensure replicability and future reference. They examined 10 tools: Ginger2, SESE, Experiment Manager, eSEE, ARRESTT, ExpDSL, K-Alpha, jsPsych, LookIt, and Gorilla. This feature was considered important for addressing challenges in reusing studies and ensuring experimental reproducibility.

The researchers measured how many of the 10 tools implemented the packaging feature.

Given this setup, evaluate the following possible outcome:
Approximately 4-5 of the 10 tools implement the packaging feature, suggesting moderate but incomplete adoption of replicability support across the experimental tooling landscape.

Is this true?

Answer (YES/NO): NO